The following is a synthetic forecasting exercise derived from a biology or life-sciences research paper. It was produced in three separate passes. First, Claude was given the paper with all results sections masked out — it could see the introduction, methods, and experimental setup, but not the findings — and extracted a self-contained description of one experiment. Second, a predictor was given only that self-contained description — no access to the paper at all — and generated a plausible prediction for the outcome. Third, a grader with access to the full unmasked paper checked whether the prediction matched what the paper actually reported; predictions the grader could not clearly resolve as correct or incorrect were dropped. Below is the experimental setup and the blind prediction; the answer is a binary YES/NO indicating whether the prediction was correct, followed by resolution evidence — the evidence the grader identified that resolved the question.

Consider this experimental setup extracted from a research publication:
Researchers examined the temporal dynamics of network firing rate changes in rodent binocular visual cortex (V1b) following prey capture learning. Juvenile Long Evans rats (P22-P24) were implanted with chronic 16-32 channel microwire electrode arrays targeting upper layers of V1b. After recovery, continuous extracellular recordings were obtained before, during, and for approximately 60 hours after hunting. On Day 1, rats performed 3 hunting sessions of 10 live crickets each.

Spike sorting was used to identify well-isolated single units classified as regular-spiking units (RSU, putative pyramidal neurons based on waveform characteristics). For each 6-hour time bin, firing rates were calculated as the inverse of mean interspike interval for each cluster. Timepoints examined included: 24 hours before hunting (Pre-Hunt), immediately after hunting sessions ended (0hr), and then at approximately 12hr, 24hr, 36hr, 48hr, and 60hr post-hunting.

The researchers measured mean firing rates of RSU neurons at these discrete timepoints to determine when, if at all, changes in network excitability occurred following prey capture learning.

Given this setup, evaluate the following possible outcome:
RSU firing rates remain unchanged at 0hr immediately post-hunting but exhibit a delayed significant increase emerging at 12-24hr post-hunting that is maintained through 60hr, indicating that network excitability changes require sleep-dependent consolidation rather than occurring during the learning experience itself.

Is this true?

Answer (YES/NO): NO